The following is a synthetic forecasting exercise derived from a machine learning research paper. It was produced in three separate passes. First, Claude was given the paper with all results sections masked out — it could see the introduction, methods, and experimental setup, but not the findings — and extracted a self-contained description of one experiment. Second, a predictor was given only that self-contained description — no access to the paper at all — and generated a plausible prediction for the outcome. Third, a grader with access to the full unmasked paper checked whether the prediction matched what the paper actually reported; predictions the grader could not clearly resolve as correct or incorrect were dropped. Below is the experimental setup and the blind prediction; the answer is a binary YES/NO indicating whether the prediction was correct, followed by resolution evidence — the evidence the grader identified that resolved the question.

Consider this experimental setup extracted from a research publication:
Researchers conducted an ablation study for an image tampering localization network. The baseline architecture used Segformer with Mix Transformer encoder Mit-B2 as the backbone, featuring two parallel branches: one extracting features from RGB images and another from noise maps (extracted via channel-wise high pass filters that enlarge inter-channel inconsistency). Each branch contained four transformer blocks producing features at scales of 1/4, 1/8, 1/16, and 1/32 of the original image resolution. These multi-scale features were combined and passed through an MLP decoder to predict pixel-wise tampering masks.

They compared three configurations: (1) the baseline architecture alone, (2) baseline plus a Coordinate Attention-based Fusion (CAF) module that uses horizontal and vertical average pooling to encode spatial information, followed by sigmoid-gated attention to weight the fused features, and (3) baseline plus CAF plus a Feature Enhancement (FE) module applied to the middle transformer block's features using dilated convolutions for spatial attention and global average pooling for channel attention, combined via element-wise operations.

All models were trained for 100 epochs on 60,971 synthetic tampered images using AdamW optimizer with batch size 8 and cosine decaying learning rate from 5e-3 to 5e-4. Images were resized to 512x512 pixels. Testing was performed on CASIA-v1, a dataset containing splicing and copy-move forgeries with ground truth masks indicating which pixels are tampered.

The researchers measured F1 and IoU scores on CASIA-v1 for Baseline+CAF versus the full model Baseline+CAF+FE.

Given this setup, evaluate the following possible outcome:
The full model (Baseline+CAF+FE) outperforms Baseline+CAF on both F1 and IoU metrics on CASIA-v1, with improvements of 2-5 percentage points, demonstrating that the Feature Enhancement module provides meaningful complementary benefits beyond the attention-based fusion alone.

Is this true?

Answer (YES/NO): NO